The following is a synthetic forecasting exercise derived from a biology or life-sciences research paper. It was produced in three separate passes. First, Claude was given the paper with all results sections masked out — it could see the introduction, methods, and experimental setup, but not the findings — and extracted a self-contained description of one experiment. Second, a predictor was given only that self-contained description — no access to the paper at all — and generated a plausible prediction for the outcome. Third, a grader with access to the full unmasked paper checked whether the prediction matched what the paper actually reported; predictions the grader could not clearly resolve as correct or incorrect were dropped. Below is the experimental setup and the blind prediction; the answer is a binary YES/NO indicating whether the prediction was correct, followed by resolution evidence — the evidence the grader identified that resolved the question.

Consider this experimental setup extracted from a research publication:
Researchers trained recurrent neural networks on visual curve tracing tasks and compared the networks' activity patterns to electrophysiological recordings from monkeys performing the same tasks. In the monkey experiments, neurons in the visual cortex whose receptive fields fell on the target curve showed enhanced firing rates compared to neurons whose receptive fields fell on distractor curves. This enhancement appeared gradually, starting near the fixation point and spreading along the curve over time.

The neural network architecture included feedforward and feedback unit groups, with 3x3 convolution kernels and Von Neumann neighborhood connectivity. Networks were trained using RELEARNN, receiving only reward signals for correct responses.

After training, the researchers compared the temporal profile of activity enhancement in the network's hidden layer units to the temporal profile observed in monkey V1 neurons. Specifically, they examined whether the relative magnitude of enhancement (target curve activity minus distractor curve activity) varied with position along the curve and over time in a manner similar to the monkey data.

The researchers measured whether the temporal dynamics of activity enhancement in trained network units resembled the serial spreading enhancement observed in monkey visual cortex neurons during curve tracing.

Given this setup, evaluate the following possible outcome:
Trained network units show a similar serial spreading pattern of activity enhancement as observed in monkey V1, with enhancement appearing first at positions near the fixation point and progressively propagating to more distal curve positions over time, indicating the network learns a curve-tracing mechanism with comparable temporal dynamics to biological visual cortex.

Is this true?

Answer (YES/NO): YES